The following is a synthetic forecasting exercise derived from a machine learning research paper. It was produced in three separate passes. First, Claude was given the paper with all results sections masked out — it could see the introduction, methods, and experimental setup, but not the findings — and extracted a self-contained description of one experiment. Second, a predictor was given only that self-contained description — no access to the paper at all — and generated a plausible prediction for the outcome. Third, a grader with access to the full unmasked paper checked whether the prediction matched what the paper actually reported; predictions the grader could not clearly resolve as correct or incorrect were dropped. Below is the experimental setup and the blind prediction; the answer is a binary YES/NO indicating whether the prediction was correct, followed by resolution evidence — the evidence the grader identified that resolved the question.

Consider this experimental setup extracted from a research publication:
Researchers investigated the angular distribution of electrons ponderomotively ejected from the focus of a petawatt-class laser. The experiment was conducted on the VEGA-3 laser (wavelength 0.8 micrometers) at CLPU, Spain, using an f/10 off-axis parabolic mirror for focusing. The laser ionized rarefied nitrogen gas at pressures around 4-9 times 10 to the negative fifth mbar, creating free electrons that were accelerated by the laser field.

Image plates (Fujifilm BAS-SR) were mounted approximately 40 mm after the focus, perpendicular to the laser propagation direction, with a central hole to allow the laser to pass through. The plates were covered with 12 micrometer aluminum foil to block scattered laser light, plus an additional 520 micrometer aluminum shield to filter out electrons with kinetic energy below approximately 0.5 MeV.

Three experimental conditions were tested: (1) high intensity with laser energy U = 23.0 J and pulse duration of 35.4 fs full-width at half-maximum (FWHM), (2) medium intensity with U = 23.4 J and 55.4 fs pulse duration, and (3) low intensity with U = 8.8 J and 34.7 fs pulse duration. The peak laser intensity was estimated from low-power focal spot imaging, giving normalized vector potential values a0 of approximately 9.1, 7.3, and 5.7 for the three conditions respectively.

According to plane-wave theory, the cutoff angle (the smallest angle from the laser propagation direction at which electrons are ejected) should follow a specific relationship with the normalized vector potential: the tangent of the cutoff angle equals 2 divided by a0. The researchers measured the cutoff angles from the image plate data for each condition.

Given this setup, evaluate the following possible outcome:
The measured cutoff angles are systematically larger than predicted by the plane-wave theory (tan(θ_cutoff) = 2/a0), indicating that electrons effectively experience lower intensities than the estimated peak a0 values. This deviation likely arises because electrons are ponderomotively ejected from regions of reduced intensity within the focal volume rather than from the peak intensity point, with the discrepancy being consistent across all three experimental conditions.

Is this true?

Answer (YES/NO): NO